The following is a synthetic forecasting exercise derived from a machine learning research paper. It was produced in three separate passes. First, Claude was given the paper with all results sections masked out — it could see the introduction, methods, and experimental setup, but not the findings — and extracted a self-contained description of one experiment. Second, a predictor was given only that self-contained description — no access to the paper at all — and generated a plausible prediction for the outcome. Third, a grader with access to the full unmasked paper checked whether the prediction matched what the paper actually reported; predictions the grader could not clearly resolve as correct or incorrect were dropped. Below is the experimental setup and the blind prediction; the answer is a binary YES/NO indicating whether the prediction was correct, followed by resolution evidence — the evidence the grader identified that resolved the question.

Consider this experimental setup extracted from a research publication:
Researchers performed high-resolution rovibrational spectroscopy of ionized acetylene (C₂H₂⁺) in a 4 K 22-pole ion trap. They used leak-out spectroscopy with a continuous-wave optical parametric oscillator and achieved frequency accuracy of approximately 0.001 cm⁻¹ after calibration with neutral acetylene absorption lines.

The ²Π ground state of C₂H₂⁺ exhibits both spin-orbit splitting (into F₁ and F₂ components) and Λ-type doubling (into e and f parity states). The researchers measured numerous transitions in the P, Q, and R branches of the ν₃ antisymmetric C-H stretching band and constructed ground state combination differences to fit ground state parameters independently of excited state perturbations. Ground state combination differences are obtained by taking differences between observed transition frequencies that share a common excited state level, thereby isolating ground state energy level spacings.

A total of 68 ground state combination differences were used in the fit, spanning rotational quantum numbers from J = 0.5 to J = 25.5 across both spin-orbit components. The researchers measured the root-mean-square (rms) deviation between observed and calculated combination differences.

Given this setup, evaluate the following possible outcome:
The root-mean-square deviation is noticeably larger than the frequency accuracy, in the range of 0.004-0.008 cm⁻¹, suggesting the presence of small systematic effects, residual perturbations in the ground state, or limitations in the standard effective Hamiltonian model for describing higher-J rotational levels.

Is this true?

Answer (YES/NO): NO